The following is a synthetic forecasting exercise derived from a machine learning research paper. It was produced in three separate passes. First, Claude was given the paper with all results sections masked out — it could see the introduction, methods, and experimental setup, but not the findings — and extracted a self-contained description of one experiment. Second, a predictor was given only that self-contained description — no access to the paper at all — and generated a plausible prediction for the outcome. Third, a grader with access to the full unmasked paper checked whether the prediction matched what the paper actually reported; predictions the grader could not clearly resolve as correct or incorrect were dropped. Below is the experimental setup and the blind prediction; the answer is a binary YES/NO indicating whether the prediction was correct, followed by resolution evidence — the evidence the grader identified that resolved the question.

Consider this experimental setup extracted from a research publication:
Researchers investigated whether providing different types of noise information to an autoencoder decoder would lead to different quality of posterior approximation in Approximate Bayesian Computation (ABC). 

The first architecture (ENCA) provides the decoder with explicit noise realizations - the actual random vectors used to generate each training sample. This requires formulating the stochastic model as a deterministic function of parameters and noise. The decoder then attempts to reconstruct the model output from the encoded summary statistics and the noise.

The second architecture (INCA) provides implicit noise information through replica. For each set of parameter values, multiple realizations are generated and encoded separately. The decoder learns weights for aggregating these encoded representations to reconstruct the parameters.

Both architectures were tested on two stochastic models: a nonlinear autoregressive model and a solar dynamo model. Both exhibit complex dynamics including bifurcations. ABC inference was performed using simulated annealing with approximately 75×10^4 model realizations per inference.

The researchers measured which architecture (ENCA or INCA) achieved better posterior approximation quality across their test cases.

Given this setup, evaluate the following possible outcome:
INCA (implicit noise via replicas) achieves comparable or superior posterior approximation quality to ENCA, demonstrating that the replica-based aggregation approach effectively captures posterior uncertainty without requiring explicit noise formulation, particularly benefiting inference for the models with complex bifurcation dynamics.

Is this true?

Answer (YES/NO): NO